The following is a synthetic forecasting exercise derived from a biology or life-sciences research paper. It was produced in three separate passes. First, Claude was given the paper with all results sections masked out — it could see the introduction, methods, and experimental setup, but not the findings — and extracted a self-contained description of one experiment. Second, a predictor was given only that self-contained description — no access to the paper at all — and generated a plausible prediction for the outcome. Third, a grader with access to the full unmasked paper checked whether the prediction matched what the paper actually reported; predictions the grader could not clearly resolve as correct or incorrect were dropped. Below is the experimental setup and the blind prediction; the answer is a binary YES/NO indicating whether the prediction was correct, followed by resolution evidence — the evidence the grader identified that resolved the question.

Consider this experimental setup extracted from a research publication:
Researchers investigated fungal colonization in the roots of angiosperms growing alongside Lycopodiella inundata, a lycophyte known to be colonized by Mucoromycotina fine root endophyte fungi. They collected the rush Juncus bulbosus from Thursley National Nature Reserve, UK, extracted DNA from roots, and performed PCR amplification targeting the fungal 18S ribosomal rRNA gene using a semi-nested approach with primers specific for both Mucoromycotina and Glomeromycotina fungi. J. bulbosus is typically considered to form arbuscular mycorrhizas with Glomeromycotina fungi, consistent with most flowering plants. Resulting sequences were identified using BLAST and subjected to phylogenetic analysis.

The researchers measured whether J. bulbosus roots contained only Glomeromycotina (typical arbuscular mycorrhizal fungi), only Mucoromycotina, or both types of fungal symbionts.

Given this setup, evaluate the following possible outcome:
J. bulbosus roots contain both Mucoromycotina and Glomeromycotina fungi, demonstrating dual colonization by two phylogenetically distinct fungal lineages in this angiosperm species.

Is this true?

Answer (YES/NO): YES